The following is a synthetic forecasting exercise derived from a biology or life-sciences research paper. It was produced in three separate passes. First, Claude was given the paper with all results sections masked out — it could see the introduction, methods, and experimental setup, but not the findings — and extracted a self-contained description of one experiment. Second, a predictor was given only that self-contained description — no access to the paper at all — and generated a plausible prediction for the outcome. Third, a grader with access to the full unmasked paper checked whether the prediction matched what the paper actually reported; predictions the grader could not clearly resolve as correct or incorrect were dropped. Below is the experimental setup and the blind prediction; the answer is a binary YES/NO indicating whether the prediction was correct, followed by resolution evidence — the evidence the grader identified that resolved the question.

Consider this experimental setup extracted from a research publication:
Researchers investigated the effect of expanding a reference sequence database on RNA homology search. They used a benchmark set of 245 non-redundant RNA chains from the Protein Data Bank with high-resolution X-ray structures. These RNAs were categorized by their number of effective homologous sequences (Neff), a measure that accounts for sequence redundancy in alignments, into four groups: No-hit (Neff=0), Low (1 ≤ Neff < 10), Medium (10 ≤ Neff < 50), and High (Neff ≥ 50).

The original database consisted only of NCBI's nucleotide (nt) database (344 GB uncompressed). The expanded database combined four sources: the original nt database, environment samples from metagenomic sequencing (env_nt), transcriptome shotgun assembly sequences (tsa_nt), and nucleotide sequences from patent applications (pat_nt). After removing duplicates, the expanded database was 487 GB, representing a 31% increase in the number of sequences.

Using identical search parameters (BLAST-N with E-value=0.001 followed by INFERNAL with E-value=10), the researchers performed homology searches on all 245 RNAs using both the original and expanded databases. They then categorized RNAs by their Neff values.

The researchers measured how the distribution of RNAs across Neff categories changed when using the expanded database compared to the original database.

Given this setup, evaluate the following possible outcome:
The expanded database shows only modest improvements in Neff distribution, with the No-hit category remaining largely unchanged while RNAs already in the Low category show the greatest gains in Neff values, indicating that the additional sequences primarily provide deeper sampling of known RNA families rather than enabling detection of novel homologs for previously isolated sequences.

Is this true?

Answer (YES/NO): NO